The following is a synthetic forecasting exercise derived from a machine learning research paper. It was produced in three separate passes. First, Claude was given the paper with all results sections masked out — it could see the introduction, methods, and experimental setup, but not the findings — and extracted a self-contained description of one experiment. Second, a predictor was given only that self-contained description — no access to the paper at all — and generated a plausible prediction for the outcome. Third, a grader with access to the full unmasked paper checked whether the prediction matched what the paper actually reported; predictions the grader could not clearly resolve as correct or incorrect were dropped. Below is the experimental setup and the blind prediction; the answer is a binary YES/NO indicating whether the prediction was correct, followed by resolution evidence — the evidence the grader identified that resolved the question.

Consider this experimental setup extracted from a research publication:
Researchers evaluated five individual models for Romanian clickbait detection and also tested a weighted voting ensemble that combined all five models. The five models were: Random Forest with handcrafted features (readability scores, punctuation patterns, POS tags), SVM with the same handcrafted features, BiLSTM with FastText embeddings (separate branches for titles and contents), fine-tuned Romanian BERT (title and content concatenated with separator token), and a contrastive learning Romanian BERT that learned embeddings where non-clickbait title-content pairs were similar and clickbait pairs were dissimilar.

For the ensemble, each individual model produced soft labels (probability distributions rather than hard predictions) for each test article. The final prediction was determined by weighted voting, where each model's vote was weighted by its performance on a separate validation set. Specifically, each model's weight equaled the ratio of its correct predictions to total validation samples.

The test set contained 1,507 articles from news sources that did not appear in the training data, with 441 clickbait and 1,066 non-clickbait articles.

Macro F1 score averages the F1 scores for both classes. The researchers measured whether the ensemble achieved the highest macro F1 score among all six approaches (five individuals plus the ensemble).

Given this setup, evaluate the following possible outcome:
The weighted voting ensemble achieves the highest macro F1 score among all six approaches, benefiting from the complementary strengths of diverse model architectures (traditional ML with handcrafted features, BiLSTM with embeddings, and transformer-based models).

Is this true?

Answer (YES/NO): NO